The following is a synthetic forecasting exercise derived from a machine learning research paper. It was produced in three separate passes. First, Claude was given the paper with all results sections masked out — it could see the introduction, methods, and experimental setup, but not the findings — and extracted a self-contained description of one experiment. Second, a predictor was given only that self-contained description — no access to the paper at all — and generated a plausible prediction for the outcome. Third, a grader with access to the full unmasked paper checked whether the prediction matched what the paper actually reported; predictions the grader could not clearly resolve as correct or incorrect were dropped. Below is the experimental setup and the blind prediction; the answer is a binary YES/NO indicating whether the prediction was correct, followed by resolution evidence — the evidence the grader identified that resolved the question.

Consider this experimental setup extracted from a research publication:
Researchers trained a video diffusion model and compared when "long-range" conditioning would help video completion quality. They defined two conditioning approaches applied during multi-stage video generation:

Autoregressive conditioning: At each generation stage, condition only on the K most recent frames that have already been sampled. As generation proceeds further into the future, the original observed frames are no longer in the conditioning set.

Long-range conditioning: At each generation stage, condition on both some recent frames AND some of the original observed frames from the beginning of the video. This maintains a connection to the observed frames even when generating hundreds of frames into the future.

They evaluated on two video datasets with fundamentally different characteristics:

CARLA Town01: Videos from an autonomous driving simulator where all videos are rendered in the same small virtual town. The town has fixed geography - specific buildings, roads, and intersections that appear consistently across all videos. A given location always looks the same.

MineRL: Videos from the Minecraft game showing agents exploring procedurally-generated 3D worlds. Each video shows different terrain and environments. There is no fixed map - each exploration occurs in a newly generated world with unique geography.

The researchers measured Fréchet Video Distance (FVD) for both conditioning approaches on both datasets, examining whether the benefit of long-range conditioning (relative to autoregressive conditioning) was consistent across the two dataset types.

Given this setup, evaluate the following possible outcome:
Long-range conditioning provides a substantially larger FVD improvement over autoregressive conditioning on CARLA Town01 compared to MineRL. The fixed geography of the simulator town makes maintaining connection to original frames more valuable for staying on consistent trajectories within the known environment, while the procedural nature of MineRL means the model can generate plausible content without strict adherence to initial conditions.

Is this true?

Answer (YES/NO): NO